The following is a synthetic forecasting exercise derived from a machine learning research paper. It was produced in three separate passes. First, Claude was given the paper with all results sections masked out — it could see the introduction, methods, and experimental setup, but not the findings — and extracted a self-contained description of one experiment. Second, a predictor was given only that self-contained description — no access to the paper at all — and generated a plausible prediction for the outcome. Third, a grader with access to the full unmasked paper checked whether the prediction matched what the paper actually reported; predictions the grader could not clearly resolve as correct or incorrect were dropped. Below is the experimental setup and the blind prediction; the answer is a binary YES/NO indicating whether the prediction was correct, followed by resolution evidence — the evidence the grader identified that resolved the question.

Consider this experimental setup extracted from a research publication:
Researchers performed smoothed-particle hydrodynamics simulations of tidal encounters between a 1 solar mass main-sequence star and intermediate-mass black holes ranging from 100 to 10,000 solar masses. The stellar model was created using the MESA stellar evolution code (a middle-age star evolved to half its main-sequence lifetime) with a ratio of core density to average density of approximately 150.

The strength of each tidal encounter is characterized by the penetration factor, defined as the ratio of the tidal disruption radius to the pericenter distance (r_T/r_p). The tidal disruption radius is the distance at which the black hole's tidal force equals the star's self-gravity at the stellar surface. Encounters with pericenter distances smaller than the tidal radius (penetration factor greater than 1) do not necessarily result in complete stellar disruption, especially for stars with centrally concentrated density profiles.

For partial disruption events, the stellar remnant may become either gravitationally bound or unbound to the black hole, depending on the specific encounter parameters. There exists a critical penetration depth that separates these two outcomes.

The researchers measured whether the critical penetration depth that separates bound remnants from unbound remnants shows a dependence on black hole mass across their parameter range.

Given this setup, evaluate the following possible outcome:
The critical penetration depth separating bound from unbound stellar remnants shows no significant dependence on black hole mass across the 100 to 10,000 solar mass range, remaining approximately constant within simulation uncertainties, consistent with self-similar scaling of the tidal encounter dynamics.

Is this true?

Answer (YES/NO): NO